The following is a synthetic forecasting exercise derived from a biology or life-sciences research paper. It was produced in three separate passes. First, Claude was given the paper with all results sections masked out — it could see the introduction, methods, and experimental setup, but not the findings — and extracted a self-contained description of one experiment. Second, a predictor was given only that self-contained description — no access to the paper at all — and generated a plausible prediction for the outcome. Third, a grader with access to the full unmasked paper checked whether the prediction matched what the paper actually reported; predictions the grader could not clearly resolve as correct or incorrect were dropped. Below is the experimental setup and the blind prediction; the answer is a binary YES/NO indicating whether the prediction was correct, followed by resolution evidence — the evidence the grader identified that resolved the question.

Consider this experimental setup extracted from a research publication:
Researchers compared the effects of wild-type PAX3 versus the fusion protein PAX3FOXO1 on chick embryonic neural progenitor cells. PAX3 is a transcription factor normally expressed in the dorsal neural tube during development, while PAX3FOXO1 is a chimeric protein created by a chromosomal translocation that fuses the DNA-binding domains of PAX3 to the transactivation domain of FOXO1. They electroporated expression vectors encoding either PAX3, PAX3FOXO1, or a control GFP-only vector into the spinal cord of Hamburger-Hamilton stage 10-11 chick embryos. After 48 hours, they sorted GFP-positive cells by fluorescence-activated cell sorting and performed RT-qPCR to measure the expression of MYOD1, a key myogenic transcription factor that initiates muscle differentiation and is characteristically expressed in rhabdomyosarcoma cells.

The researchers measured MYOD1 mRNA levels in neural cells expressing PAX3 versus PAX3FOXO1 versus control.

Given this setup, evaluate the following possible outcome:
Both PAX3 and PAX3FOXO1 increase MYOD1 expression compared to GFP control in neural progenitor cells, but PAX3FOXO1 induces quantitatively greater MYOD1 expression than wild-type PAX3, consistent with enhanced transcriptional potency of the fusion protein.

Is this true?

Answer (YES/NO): NO